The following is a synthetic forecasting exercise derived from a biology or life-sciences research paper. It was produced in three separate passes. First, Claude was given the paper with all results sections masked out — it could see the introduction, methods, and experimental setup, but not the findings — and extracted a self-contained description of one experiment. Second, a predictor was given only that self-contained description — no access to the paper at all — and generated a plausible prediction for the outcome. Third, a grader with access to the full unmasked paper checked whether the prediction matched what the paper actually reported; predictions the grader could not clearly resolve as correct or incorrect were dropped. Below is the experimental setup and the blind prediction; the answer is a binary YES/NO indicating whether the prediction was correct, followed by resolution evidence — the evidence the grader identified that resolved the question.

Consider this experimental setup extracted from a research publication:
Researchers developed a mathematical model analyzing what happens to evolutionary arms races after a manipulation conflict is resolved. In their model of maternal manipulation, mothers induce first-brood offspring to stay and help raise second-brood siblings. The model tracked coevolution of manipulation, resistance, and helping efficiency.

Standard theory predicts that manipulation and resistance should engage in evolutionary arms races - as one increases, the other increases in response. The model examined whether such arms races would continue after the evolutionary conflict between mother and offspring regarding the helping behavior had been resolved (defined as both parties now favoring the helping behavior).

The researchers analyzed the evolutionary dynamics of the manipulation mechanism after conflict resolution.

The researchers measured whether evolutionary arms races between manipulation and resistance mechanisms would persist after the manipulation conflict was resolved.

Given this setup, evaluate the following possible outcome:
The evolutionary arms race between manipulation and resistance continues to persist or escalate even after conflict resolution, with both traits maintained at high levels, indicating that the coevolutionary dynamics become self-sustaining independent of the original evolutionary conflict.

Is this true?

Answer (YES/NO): NO